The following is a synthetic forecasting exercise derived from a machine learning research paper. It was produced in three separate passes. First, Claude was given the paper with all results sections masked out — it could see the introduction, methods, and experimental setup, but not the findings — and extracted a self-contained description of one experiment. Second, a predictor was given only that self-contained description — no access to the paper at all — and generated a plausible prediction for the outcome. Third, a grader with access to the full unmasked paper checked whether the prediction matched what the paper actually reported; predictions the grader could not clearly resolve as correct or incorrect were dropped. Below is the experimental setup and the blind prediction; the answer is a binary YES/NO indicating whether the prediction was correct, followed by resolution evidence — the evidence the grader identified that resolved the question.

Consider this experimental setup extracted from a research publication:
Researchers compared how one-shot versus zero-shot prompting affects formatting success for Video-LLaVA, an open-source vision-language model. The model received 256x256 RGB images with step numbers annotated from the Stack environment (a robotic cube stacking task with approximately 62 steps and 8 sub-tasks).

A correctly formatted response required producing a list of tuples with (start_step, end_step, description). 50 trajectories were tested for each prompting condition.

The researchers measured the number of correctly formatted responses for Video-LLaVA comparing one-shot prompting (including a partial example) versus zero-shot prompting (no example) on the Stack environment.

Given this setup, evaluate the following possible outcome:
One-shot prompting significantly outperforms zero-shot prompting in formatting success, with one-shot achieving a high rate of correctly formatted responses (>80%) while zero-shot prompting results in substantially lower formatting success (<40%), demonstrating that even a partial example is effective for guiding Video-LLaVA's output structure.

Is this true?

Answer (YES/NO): NO